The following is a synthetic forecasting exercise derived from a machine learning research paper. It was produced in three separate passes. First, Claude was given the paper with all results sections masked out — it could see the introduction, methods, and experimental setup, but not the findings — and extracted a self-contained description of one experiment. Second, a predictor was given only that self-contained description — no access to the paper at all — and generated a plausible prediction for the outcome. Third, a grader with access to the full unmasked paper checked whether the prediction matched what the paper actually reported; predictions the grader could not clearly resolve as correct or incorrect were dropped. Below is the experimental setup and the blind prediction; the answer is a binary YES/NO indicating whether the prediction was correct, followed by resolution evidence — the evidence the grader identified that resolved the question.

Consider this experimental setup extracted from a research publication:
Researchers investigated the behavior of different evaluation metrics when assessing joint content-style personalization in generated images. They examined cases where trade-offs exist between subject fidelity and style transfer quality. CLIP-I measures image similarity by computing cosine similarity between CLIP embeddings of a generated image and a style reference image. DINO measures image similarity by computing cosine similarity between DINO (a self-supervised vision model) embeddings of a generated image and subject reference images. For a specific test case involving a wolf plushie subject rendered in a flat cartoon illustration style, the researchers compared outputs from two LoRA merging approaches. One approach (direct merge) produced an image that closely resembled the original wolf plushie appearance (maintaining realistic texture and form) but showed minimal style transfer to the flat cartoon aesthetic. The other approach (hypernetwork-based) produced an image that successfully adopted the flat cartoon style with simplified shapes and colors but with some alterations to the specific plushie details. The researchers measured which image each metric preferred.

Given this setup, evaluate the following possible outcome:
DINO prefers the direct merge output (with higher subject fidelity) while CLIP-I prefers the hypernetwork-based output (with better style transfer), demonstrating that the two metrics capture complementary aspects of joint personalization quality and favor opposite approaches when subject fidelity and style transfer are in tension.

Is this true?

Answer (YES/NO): YES